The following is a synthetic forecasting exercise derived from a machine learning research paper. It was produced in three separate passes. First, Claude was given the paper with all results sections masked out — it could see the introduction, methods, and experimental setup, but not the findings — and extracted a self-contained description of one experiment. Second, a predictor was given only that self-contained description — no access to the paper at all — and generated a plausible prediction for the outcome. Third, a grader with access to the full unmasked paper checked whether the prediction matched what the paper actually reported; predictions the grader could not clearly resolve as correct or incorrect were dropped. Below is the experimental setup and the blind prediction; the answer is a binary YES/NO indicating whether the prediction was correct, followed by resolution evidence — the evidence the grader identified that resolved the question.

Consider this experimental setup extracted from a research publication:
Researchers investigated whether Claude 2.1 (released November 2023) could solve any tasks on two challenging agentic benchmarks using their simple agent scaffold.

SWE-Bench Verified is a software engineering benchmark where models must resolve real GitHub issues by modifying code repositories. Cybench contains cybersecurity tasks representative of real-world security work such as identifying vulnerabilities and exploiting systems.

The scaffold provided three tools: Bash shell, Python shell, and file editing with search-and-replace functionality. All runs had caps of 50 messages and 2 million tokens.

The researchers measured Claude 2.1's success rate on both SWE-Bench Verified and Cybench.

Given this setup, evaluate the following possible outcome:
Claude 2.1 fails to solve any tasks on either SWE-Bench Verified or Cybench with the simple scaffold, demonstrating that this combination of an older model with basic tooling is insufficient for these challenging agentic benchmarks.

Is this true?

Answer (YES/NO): NO